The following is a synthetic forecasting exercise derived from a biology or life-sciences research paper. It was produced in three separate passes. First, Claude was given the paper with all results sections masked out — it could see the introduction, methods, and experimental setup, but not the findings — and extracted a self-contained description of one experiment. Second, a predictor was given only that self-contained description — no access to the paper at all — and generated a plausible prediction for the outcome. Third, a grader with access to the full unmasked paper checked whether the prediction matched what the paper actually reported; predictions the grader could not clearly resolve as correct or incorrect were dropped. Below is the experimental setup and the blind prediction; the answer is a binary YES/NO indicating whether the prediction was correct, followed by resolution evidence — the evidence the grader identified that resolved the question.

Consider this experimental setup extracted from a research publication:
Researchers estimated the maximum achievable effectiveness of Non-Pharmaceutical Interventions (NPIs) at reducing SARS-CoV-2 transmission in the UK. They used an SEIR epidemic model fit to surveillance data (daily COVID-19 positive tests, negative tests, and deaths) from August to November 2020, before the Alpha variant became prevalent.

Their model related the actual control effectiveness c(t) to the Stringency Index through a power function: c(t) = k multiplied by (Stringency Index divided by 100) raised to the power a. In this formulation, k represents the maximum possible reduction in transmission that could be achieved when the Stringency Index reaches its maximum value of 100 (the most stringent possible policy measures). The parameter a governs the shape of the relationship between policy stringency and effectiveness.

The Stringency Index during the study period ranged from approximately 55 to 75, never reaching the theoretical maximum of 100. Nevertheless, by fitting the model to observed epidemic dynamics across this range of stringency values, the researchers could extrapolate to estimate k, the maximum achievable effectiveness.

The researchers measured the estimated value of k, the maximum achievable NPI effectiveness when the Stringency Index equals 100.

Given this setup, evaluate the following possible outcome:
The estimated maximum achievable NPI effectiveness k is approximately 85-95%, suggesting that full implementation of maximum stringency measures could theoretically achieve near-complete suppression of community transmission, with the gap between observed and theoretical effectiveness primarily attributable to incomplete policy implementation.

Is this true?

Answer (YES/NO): NO